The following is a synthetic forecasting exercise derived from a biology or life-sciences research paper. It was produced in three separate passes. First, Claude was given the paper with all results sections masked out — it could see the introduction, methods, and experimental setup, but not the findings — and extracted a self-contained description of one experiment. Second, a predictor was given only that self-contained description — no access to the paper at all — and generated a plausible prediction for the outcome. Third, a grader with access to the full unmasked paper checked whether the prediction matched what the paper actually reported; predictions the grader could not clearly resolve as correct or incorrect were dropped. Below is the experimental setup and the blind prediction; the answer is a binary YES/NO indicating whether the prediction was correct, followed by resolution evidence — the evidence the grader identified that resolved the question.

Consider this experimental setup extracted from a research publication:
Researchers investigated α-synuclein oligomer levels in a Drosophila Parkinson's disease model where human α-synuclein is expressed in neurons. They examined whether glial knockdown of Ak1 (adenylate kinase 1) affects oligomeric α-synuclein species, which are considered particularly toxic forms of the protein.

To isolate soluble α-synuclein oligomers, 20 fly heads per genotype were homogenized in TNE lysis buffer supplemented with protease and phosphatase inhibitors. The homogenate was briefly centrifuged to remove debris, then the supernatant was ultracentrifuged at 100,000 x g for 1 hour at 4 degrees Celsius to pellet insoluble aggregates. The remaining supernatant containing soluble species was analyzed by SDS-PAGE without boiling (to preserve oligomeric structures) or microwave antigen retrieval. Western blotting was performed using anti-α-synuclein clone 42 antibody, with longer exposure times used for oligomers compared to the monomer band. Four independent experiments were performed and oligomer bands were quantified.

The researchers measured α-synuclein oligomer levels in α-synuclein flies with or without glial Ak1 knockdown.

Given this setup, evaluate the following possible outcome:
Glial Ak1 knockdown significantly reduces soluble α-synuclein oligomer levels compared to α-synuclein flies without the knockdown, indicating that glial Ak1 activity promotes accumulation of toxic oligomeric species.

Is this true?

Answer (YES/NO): YES